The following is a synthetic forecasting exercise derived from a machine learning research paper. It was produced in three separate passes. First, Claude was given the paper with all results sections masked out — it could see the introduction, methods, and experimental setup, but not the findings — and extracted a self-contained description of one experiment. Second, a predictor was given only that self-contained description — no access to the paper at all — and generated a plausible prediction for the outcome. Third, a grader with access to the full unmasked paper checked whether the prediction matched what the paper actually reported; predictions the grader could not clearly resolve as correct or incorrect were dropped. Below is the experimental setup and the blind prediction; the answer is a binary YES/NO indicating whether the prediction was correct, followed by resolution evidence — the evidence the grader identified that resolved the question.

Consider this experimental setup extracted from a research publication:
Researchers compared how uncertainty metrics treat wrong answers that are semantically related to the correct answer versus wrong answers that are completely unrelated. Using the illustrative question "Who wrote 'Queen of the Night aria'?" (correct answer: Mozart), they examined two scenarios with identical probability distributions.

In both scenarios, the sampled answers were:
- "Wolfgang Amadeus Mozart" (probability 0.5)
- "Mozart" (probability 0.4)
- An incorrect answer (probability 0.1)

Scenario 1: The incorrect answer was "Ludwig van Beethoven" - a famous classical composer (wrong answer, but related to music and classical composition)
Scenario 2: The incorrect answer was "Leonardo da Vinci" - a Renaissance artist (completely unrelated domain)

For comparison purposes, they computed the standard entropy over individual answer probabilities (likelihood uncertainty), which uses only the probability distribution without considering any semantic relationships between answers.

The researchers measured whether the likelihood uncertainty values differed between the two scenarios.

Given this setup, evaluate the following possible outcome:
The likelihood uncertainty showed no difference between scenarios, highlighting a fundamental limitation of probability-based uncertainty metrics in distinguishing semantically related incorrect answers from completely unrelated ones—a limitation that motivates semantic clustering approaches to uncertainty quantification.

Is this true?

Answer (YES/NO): YES